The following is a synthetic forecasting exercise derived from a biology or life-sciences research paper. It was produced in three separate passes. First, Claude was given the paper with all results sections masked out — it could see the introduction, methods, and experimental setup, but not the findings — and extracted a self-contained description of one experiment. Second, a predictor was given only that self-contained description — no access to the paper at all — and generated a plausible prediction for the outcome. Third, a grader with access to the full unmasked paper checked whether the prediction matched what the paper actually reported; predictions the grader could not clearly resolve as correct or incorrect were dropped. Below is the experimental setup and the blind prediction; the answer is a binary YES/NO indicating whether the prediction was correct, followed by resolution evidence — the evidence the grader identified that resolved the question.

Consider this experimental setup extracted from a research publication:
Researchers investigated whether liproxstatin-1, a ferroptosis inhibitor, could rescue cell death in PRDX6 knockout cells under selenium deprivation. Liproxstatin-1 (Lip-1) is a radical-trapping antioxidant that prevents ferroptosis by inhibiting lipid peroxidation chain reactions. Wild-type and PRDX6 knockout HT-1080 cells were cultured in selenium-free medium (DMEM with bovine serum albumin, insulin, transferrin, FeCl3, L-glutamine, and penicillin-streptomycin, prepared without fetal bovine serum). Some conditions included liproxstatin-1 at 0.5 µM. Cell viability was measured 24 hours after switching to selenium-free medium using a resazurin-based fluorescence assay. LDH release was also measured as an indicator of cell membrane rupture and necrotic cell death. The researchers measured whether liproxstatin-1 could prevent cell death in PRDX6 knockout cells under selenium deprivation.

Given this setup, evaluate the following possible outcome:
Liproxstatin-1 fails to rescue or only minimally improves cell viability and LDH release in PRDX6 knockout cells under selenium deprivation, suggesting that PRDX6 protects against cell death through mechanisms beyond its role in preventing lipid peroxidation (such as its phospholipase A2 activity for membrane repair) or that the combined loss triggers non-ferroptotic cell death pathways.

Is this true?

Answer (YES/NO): NO